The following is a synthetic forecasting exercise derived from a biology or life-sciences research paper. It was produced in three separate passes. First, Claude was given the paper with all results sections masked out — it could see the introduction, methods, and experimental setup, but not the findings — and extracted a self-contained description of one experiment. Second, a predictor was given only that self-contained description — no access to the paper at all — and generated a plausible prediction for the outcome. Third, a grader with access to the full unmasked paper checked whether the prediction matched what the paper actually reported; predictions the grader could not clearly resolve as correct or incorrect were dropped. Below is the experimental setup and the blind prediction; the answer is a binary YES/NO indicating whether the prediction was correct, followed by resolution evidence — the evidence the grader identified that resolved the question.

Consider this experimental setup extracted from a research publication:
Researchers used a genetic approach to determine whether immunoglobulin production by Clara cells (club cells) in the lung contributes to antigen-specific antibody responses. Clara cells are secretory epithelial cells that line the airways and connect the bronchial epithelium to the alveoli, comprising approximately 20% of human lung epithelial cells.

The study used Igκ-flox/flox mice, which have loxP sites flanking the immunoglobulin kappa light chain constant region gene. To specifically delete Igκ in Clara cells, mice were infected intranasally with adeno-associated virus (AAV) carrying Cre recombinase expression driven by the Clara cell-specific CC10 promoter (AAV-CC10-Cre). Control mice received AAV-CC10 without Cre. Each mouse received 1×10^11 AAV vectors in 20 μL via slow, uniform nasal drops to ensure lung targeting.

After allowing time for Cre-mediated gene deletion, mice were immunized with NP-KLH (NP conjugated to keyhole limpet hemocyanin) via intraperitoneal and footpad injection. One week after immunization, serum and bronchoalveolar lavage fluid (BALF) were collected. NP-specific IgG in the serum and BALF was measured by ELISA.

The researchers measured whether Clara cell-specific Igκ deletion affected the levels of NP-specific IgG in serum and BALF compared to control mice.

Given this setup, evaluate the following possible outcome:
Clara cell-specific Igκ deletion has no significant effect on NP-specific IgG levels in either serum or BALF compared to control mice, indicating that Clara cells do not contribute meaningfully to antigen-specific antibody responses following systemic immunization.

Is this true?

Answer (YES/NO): NO